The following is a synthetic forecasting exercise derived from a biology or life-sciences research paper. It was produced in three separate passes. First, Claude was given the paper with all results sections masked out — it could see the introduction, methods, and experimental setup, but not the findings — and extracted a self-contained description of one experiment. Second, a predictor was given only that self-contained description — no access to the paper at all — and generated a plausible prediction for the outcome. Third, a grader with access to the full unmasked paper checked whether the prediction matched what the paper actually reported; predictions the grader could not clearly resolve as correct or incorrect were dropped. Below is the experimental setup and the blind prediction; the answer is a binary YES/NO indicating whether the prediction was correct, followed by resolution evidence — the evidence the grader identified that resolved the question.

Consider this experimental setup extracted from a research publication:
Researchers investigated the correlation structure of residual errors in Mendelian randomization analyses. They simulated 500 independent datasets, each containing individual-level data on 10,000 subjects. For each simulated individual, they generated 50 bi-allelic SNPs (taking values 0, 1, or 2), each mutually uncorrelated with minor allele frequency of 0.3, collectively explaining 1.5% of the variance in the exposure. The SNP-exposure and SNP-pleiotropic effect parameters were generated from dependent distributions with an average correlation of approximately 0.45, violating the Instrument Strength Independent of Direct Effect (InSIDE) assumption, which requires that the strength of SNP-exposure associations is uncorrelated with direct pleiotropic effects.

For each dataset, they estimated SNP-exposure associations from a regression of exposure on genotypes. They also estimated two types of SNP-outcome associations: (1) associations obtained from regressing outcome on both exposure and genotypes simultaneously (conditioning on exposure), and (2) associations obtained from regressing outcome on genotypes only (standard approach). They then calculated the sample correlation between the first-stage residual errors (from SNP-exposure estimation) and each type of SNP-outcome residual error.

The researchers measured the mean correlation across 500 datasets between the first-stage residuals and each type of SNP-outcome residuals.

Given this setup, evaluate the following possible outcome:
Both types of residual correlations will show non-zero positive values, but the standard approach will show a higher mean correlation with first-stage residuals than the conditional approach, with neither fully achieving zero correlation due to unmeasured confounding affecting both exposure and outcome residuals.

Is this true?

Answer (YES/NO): NO